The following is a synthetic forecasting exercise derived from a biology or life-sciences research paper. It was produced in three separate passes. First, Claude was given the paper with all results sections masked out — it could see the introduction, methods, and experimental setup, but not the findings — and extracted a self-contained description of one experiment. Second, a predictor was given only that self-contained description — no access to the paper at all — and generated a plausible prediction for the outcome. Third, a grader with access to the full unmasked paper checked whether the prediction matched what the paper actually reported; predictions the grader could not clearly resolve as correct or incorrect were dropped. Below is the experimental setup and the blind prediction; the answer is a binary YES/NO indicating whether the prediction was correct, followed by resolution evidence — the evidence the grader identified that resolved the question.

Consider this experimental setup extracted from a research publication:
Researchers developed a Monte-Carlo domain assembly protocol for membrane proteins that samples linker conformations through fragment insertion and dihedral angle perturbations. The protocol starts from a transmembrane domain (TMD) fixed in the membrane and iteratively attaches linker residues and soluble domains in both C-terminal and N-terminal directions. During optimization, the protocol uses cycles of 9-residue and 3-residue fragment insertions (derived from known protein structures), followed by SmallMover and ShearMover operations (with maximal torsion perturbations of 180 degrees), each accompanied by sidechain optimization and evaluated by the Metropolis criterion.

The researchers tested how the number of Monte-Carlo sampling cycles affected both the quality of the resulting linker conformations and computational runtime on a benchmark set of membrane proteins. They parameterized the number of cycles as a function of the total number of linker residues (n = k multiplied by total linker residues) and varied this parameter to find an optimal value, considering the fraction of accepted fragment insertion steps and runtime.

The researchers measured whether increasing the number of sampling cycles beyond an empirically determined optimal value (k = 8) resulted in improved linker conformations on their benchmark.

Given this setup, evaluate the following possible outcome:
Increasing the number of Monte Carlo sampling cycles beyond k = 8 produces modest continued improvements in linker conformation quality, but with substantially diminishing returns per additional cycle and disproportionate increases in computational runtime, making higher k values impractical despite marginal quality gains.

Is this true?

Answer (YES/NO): NO